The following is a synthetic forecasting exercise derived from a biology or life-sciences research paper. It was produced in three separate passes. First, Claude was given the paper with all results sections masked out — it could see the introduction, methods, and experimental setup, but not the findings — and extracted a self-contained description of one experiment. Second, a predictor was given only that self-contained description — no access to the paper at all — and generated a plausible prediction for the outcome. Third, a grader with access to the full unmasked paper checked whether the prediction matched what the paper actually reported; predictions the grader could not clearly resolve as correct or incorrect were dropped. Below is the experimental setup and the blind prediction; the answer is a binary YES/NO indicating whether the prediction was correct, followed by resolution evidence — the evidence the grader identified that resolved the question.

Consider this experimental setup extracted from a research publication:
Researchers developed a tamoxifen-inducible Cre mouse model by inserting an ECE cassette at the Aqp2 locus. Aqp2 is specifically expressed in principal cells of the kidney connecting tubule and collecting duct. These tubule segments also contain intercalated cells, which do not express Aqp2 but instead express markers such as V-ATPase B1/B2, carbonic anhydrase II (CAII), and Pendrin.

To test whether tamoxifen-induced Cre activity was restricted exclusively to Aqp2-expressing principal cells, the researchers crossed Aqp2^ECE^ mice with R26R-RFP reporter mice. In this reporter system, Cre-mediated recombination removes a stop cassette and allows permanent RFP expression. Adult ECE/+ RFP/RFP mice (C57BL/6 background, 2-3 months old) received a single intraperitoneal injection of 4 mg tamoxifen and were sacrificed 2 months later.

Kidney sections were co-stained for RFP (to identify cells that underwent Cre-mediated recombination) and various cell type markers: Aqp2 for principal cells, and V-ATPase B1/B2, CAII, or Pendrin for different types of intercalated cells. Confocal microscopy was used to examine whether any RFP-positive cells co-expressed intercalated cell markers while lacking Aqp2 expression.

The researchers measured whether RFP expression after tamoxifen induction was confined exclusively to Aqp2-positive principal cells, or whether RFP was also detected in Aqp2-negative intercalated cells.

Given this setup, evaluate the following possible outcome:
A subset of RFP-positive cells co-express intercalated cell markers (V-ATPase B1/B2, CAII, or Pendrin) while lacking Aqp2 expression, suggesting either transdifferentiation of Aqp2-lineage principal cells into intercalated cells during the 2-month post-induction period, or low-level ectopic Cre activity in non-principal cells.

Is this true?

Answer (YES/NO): NO